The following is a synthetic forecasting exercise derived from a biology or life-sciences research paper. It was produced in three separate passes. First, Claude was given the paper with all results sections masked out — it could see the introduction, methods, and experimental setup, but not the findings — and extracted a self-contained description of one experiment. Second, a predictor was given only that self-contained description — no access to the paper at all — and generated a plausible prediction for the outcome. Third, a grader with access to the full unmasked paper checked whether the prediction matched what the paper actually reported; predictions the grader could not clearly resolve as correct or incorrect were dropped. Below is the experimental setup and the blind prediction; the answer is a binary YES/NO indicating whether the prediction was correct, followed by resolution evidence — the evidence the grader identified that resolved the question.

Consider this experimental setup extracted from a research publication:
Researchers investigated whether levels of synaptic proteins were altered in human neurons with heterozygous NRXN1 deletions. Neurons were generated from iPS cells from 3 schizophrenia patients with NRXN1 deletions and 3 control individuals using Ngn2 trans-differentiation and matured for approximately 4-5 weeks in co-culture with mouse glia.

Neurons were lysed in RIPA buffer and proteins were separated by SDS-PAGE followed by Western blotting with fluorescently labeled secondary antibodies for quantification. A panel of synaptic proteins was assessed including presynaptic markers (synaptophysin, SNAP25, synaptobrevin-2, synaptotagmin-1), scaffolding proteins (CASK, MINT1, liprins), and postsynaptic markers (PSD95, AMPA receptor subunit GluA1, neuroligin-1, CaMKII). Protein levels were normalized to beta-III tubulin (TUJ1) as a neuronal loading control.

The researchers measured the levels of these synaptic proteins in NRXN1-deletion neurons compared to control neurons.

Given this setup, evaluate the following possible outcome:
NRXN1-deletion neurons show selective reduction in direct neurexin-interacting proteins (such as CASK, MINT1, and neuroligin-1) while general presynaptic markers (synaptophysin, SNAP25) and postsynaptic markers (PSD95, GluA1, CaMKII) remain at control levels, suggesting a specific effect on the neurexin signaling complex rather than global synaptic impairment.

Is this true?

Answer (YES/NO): NO